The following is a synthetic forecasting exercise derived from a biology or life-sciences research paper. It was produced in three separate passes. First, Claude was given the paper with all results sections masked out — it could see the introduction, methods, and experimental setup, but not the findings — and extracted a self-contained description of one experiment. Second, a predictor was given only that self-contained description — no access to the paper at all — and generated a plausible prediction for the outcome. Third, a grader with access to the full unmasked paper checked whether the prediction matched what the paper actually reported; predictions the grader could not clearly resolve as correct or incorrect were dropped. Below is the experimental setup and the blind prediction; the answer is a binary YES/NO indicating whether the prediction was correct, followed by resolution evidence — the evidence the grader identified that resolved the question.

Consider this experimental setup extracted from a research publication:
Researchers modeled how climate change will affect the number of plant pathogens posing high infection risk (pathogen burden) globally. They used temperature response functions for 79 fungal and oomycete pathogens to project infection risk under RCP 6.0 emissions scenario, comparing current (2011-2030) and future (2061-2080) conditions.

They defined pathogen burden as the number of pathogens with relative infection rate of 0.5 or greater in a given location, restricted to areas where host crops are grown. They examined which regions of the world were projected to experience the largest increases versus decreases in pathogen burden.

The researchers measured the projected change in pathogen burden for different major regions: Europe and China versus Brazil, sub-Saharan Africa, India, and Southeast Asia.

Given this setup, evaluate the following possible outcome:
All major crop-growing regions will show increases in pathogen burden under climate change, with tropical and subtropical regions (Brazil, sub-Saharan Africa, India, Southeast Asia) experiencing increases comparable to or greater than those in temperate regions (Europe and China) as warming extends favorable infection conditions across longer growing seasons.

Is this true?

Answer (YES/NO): NO